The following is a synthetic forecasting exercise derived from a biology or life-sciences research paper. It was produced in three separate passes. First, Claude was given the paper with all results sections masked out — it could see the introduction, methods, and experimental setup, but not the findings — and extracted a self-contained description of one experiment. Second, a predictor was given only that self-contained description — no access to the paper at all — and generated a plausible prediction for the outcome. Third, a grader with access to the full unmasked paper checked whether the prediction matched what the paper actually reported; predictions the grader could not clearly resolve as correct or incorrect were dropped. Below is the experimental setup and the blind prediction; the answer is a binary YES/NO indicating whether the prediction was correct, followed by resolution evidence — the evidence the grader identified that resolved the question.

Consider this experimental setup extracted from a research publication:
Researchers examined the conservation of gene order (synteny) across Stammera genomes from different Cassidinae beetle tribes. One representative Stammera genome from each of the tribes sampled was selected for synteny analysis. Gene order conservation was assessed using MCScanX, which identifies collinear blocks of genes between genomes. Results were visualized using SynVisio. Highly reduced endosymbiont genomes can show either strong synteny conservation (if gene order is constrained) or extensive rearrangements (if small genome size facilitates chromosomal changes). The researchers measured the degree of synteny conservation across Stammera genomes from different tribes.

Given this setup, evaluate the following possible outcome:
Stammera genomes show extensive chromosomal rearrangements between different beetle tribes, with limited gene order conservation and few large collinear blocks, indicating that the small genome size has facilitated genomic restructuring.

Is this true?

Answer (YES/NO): NO